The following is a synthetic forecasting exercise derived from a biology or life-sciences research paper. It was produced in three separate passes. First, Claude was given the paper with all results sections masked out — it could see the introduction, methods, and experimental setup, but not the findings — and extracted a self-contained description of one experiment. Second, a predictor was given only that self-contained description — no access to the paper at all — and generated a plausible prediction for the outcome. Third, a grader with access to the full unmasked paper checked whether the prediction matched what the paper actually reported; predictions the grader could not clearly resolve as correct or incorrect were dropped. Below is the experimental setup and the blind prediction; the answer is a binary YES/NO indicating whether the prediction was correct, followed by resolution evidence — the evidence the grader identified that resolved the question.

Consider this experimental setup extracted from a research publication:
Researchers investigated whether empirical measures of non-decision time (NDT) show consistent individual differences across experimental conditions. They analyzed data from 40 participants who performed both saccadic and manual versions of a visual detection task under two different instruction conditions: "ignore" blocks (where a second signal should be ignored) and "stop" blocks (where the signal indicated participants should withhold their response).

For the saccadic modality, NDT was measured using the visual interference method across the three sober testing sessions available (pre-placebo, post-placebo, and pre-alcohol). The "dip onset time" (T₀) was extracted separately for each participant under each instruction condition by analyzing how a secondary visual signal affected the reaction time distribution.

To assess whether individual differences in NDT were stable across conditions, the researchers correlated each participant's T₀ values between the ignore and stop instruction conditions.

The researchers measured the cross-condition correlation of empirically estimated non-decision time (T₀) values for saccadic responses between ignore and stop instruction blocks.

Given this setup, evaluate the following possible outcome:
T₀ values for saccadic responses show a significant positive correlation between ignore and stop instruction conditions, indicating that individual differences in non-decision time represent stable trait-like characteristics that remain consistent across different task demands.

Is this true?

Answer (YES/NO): YES